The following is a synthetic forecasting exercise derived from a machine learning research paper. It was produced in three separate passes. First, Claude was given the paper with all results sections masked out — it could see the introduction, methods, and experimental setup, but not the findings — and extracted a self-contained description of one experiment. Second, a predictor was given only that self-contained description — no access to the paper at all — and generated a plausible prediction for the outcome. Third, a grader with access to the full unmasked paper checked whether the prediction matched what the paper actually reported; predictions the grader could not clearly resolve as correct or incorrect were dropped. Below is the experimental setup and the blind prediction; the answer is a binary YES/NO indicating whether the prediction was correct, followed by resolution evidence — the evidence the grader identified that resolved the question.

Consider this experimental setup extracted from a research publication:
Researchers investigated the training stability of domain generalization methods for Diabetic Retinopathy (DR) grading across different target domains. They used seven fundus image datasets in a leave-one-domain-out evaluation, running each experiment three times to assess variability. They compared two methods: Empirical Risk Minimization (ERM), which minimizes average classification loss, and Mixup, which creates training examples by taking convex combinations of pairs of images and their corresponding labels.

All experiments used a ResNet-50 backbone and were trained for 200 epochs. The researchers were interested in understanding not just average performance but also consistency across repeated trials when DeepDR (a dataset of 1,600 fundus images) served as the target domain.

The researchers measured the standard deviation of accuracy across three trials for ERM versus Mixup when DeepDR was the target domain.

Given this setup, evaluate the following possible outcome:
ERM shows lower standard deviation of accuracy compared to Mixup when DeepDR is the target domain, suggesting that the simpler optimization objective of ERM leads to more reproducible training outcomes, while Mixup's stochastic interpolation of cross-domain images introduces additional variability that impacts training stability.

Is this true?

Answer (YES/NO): YES